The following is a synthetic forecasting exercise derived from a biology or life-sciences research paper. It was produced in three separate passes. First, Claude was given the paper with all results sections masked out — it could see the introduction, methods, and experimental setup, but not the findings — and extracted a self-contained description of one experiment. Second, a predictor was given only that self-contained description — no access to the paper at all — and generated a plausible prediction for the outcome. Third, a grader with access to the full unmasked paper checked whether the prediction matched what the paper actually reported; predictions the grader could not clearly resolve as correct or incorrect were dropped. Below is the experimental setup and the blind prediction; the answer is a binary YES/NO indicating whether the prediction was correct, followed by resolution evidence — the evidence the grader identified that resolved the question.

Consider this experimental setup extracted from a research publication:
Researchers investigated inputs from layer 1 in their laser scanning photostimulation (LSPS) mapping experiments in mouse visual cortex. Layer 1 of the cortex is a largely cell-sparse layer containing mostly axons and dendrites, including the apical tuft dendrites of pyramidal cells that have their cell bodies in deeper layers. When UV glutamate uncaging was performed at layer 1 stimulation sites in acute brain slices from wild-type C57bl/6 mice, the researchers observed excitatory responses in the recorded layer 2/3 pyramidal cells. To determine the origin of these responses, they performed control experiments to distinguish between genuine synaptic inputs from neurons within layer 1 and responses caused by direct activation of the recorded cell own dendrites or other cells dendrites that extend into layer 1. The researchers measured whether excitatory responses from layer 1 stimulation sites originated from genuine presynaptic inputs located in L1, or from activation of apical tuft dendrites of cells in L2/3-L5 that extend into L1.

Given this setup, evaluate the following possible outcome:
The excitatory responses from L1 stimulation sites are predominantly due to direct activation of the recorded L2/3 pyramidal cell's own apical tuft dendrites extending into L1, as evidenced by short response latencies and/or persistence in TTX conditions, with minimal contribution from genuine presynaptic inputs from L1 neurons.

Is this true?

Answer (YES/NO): NO